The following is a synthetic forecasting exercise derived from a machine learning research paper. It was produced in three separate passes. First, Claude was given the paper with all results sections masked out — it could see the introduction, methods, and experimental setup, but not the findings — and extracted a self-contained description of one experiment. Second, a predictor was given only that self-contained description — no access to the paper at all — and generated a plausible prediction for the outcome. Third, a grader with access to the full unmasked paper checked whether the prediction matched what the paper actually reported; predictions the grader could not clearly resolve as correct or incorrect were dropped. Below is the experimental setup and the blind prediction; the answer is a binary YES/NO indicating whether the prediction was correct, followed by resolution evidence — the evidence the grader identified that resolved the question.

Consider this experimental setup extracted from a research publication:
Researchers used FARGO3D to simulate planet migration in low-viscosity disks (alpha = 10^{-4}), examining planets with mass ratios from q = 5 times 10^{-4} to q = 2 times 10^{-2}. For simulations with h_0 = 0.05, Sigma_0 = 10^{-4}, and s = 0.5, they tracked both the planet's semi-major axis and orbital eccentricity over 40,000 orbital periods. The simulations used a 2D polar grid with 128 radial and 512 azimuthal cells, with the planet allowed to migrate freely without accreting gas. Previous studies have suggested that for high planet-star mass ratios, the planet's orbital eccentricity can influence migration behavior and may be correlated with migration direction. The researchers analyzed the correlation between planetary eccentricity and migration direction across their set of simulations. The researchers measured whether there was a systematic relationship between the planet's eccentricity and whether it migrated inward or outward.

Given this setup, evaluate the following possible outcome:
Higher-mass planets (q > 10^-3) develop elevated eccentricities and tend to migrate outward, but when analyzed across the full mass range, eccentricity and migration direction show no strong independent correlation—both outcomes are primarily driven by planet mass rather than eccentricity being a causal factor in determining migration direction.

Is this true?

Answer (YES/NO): NO